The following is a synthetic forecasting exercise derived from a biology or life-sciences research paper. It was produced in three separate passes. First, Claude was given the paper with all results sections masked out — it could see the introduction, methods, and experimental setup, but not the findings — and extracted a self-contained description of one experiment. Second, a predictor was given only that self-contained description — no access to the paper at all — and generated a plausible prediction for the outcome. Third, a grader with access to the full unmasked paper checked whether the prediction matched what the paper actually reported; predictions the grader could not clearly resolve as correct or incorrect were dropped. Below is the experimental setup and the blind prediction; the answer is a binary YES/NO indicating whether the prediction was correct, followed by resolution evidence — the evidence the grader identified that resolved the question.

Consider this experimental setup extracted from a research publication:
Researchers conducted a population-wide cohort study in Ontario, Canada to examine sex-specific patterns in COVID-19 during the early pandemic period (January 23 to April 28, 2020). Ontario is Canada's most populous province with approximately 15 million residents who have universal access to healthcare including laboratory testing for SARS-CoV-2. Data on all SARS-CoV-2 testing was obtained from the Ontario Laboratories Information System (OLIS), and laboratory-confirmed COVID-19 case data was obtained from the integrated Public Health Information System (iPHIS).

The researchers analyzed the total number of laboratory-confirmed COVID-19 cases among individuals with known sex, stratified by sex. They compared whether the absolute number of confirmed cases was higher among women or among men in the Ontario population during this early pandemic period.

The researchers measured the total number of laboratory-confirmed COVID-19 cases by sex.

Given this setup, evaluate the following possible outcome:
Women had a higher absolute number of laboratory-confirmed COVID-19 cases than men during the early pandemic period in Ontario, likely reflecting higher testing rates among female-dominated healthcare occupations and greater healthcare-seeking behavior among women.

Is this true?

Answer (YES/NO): YES